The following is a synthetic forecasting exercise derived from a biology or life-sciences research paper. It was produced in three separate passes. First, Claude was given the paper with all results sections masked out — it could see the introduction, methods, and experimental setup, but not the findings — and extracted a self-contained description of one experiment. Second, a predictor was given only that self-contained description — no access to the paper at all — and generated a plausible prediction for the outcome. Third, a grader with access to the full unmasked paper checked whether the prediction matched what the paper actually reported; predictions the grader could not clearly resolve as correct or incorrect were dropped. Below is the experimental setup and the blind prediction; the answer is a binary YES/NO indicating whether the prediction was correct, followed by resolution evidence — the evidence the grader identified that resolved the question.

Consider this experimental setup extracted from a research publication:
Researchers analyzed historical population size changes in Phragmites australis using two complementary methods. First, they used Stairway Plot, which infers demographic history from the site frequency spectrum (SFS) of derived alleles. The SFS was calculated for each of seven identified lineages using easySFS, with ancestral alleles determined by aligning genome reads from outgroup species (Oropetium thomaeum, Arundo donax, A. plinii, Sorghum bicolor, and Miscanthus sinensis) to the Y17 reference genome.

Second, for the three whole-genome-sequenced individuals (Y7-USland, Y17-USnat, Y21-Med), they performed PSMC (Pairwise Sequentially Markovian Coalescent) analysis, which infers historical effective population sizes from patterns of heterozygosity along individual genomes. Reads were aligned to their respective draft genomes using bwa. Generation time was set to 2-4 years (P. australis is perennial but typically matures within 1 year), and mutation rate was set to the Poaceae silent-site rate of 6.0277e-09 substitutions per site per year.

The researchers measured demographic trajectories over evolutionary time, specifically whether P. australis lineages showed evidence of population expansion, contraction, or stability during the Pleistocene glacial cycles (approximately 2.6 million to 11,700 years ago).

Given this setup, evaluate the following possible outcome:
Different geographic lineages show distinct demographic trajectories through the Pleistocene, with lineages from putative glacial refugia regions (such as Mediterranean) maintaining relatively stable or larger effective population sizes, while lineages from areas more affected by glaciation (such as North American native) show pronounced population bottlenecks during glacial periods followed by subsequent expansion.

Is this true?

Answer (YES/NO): NO